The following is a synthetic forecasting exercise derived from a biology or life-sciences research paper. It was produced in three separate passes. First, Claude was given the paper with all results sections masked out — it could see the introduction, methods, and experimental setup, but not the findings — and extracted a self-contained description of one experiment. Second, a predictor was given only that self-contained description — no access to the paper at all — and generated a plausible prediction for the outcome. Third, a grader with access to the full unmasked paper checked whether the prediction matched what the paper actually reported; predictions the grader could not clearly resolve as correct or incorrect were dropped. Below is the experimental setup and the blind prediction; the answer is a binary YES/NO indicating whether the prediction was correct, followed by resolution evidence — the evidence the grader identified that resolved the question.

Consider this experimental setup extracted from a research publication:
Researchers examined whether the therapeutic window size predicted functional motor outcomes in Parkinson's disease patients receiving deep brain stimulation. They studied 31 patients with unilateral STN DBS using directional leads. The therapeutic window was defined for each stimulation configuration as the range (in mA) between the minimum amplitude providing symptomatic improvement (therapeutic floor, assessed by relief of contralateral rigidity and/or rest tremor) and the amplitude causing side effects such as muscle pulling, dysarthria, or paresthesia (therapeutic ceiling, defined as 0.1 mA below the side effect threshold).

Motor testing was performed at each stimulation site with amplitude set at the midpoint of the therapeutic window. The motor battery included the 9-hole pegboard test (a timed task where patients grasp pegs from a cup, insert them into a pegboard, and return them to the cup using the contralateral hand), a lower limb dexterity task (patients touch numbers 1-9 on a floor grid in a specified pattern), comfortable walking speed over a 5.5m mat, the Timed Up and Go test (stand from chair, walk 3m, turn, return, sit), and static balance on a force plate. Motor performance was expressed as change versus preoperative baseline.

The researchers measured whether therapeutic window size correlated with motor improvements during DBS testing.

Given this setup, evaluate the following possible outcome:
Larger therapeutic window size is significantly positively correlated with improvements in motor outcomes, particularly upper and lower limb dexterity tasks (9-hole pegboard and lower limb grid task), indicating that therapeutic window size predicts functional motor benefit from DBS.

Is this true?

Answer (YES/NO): NO